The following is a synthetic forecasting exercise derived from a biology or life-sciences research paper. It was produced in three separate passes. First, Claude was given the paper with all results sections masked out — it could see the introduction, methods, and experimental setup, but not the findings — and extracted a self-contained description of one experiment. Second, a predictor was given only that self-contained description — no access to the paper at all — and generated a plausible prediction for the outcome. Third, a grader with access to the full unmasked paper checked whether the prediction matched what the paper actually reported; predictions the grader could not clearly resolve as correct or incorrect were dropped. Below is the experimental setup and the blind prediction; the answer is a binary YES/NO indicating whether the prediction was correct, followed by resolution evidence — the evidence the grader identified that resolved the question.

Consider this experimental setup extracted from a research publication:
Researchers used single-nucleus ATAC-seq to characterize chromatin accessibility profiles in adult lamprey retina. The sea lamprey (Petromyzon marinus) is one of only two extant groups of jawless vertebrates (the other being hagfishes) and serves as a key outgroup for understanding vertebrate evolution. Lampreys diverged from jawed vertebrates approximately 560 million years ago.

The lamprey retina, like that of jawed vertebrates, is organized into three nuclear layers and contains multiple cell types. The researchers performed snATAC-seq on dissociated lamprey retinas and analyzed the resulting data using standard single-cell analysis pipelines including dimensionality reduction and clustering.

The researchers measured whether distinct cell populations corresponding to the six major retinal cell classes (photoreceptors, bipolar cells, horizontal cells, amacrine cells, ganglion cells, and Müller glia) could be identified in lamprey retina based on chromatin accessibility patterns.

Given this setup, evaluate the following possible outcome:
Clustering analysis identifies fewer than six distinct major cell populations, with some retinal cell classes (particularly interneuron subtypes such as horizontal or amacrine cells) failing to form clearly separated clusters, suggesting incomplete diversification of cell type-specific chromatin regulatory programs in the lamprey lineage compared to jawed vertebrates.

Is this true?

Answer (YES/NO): NO